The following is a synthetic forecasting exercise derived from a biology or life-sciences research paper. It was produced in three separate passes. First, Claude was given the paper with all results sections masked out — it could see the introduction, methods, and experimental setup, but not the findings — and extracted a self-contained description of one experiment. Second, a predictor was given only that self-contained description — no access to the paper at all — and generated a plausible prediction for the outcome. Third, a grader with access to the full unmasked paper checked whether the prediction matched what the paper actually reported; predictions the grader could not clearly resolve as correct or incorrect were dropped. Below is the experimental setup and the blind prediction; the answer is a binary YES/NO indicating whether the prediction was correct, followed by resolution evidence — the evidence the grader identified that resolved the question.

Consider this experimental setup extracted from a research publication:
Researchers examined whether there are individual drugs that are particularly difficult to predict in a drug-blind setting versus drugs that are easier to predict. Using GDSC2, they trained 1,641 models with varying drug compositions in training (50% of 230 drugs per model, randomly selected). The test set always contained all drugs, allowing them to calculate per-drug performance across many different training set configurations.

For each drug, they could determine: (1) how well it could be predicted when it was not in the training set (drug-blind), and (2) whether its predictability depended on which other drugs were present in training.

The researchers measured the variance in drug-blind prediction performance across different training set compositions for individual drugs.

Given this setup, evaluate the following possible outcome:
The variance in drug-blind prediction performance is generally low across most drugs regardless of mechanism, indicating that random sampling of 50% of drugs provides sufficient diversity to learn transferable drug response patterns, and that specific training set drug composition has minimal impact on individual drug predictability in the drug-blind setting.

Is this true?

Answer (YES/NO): NO